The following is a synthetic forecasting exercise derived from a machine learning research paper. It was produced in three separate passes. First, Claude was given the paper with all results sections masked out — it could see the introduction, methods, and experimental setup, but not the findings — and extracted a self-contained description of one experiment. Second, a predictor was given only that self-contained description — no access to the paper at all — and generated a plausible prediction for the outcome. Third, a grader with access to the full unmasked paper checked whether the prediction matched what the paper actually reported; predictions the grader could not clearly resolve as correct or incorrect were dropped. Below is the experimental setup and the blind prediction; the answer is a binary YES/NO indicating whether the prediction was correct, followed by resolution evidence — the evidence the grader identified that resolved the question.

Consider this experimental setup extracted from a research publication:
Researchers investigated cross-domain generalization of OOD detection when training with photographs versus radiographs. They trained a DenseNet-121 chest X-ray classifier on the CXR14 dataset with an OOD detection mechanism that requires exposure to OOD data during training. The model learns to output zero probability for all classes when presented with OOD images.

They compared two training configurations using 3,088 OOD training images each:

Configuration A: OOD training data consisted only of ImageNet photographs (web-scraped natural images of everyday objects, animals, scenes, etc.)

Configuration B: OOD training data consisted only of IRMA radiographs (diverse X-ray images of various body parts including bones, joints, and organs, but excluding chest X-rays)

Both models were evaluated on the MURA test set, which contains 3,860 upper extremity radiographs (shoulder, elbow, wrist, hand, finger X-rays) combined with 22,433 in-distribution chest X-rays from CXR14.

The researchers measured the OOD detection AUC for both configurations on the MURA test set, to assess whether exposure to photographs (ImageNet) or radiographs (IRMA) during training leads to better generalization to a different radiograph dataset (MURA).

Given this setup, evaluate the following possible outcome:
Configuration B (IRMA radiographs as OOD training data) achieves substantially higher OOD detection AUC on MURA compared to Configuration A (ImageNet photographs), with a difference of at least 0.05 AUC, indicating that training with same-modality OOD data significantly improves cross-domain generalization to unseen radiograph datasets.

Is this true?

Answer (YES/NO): YES